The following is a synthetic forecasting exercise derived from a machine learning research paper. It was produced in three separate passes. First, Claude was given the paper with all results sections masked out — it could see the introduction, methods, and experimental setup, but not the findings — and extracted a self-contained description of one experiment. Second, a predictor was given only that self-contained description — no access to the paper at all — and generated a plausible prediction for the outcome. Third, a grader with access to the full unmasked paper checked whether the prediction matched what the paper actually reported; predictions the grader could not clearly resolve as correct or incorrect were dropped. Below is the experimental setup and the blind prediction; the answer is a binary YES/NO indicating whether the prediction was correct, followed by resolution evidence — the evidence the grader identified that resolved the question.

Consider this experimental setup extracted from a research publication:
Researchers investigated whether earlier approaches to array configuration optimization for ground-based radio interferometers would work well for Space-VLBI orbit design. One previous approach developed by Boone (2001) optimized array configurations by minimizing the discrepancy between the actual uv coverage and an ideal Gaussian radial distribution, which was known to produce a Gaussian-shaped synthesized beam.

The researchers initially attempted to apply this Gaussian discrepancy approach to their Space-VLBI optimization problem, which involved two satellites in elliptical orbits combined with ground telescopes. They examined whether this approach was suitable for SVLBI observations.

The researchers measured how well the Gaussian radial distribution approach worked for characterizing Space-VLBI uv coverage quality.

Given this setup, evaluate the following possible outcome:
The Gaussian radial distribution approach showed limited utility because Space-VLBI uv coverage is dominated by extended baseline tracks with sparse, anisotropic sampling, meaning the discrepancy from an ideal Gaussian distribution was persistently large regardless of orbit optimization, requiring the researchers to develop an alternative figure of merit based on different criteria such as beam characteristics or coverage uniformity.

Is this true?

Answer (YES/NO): NO